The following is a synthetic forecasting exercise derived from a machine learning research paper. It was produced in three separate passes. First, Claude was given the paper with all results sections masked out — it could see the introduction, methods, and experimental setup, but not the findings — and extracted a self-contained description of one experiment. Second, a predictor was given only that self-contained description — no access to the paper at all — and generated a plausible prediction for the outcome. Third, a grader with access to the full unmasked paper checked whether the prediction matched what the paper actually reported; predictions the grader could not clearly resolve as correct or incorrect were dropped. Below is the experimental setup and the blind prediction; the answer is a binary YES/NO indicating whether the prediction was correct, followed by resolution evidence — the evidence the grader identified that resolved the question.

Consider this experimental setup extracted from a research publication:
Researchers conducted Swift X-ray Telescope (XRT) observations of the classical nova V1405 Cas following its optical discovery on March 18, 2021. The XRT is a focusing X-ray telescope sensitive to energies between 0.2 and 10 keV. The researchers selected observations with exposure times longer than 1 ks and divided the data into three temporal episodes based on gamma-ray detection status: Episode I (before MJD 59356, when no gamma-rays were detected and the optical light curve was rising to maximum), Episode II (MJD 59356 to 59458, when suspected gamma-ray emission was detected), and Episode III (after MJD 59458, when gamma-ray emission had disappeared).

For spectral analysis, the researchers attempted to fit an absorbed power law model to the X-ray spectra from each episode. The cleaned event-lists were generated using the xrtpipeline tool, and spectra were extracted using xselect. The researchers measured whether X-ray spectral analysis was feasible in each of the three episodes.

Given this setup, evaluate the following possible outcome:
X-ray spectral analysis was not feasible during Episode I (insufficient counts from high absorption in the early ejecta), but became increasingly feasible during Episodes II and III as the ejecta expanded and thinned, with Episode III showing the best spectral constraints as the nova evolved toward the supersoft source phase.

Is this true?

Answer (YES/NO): NO